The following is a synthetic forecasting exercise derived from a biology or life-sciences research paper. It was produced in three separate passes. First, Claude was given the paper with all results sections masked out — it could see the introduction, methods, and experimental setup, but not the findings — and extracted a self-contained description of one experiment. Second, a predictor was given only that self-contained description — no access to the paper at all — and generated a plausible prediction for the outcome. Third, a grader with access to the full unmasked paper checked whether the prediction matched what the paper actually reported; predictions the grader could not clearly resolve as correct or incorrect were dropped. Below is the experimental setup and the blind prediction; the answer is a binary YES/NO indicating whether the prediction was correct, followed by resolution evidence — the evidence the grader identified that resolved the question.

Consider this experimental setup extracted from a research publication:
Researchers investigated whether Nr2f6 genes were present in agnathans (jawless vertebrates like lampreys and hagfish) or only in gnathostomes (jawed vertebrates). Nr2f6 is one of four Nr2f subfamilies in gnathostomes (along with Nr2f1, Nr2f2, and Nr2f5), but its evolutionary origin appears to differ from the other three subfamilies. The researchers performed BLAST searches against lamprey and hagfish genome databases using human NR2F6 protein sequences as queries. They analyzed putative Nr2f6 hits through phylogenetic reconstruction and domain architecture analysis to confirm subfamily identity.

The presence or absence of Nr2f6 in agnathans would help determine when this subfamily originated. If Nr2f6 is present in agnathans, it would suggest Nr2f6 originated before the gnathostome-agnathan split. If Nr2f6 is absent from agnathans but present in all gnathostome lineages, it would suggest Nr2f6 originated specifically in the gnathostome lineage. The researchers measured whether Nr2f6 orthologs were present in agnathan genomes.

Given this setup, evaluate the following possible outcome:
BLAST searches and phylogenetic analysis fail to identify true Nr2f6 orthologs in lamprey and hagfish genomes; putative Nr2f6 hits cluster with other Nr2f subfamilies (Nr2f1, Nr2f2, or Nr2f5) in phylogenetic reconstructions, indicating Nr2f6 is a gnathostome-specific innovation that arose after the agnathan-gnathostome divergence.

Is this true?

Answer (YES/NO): NO